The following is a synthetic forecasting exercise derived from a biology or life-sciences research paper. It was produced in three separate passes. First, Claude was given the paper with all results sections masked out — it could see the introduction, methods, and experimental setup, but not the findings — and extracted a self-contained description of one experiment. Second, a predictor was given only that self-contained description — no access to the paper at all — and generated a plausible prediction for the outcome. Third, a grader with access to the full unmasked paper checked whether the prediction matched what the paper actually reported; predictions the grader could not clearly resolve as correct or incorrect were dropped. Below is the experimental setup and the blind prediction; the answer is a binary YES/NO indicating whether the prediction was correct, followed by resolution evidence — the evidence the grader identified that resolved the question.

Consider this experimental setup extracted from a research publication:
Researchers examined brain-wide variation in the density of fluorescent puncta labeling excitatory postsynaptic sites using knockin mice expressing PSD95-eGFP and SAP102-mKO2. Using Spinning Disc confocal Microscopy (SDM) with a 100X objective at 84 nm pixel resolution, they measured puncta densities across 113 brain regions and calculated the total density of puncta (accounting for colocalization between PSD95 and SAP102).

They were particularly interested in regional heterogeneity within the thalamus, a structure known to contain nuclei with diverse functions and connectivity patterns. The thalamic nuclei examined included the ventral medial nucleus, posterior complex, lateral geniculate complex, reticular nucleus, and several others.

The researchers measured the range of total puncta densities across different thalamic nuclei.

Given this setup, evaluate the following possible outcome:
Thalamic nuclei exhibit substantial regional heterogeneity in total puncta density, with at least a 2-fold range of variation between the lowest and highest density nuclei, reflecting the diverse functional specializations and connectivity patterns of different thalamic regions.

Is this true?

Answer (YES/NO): YES